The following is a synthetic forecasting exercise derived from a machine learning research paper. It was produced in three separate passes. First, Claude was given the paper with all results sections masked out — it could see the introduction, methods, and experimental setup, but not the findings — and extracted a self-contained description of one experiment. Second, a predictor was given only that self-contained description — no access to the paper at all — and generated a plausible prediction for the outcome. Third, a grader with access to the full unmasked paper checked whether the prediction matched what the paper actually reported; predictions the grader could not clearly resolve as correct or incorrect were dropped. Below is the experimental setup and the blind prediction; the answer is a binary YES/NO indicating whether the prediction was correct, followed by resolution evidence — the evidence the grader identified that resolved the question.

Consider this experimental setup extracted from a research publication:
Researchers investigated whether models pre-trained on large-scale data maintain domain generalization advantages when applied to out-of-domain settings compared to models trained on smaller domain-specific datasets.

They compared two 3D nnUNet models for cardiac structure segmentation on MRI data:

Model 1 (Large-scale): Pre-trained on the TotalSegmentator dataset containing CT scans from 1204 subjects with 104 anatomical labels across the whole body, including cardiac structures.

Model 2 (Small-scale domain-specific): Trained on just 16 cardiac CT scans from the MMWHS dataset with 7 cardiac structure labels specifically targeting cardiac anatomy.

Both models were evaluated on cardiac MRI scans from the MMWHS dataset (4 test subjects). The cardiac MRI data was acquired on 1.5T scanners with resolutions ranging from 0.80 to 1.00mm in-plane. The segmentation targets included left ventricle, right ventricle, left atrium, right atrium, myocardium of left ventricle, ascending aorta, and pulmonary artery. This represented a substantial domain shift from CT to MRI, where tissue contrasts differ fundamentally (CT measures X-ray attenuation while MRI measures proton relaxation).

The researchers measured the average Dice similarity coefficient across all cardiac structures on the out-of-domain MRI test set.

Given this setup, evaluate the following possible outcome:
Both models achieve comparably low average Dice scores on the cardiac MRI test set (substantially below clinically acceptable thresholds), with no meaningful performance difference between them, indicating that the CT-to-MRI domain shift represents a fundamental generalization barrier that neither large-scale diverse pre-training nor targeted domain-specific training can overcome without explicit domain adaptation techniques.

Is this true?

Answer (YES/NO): NO